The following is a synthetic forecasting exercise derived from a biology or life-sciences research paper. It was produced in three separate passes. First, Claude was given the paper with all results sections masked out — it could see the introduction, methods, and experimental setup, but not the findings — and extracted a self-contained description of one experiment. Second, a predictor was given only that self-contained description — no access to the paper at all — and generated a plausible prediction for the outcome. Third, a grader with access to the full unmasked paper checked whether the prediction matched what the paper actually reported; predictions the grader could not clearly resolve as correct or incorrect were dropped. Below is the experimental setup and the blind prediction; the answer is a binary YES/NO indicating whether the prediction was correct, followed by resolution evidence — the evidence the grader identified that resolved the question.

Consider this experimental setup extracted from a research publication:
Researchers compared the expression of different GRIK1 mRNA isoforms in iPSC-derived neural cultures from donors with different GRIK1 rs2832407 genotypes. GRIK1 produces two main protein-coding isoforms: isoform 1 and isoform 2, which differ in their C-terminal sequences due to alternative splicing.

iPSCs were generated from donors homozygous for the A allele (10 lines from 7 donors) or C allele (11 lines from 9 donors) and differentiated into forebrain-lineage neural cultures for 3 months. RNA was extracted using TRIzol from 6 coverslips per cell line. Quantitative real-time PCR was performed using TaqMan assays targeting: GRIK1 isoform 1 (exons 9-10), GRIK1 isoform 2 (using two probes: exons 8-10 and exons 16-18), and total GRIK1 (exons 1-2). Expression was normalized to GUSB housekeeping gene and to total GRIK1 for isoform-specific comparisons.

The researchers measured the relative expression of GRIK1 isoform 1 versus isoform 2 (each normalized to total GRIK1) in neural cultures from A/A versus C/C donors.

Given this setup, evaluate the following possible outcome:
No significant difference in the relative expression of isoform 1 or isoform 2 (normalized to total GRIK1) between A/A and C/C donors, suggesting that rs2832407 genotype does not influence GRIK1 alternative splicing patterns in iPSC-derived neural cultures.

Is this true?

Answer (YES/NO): YES